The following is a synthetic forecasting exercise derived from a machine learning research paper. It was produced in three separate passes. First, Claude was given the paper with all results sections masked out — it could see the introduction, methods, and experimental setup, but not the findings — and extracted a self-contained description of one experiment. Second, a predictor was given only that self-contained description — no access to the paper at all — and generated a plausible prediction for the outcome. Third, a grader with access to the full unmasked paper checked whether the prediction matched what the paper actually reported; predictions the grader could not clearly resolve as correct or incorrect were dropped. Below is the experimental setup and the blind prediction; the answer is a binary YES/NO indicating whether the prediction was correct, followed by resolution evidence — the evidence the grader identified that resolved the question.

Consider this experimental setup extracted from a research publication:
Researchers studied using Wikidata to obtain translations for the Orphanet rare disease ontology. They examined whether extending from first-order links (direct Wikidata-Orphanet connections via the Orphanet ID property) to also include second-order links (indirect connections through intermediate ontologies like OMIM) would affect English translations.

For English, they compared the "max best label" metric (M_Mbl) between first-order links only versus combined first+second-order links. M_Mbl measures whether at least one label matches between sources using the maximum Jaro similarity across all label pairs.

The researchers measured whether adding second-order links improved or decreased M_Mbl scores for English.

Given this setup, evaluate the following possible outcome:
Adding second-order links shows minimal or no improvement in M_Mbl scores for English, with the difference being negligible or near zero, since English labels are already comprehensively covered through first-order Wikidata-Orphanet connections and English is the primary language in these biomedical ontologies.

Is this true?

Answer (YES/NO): NO